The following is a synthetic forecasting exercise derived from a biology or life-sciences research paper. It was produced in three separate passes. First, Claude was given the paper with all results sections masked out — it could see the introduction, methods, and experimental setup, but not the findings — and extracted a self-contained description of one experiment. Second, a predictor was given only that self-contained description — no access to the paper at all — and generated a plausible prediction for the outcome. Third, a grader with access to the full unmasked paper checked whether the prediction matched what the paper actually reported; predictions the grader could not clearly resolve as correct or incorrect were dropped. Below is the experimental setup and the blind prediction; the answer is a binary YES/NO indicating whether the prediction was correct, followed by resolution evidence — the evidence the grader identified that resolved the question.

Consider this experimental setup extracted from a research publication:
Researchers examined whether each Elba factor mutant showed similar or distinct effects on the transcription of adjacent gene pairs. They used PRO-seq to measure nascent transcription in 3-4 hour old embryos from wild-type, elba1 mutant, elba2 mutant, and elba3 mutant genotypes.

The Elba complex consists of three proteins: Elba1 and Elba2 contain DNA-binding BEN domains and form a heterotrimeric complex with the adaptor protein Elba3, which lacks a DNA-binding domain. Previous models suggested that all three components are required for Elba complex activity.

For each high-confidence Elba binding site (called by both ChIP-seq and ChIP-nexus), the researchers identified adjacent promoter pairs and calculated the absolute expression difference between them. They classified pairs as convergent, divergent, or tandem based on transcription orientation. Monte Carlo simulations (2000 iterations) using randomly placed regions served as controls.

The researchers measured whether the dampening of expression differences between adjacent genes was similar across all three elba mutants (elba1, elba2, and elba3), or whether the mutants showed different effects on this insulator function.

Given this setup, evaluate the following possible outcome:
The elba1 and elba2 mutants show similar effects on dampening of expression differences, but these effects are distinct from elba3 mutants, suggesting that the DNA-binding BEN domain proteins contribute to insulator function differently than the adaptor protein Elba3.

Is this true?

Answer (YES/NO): NO